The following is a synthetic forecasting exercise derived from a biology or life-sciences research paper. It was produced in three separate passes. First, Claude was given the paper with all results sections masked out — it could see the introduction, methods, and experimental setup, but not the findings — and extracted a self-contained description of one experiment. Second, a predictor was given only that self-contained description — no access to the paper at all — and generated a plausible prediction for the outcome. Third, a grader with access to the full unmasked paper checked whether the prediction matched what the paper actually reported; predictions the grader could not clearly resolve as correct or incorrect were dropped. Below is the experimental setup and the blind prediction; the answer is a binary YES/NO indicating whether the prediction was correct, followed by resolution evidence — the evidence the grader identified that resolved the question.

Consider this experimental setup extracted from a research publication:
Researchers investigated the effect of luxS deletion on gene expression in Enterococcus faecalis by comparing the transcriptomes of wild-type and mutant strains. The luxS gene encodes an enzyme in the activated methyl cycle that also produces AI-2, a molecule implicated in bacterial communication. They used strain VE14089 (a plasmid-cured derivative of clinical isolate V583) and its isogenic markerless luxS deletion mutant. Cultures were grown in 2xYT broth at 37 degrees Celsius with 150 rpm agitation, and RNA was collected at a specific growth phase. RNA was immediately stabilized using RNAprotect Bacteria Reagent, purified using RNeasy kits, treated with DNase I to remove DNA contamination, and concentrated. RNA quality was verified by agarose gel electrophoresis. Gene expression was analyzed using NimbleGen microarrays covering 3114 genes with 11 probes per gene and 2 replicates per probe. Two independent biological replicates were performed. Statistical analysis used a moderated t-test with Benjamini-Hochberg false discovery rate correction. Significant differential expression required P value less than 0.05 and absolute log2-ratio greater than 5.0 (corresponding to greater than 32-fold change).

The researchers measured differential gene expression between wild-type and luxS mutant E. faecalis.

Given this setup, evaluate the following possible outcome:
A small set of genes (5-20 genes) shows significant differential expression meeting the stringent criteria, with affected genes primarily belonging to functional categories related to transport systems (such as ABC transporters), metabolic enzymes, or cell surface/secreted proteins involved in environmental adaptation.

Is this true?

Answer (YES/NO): NO